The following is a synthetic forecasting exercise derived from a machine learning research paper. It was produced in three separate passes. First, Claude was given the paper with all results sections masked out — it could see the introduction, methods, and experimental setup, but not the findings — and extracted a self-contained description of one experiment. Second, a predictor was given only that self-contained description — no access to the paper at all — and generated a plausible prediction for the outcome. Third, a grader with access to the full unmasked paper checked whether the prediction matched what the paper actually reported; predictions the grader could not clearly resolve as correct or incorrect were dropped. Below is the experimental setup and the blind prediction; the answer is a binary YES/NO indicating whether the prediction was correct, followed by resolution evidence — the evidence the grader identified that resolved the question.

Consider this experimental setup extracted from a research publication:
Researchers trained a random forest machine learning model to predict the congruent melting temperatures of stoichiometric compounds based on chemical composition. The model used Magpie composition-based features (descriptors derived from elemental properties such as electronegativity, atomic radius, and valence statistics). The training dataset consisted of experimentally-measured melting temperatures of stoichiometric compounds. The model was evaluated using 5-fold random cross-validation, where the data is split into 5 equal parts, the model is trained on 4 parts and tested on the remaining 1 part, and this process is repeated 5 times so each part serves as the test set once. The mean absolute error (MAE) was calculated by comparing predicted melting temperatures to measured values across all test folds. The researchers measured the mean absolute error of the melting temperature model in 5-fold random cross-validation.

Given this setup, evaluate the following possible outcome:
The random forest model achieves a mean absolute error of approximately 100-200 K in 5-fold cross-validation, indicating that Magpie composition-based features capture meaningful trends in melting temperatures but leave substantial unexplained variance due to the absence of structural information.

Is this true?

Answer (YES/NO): YES